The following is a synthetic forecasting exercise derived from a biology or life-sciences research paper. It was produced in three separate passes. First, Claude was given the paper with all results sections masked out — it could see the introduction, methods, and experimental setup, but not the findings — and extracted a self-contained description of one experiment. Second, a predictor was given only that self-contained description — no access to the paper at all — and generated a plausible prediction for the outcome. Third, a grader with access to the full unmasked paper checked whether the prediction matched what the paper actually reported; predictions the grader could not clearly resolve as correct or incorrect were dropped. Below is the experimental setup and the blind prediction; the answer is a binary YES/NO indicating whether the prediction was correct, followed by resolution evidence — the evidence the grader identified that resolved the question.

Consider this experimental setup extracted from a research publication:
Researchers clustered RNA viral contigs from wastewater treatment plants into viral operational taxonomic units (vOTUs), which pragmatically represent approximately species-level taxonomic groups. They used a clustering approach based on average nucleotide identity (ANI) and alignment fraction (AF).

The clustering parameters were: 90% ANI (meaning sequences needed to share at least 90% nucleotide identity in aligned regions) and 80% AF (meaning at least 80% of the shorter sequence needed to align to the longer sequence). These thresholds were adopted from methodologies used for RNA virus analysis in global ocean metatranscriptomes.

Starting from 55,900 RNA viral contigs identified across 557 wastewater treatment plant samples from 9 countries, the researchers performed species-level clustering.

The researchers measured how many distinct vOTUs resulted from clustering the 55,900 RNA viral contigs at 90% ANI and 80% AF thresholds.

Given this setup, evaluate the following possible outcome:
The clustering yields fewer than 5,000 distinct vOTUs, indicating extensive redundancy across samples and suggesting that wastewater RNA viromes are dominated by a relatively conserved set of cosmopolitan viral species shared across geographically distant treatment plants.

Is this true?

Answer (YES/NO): NO